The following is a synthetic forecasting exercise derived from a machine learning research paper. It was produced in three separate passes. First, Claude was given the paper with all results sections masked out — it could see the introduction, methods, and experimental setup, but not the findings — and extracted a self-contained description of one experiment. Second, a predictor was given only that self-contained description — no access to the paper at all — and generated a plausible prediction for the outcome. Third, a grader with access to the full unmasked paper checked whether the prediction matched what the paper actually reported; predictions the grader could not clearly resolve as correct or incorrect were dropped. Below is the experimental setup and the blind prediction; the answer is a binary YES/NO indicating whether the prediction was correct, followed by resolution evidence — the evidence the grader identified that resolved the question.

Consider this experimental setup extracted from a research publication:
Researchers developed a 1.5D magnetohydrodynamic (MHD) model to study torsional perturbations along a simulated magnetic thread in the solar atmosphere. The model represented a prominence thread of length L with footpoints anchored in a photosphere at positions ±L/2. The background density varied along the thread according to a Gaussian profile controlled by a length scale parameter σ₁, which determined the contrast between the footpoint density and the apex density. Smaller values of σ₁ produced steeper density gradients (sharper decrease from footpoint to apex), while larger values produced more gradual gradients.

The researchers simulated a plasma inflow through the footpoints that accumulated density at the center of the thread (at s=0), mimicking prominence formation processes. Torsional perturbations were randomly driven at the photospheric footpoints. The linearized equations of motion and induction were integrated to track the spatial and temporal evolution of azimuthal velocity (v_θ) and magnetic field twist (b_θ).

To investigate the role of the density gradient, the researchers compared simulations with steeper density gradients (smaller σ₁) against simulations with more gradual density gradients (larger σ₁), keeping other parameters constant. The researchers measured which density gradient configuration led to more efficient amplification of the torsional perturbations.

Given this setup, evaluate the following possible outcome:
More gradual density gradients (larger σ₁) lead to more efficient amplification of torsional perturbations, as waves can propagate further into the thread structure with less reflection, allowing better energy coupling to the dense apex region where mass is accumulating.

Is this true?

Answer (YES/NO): NO